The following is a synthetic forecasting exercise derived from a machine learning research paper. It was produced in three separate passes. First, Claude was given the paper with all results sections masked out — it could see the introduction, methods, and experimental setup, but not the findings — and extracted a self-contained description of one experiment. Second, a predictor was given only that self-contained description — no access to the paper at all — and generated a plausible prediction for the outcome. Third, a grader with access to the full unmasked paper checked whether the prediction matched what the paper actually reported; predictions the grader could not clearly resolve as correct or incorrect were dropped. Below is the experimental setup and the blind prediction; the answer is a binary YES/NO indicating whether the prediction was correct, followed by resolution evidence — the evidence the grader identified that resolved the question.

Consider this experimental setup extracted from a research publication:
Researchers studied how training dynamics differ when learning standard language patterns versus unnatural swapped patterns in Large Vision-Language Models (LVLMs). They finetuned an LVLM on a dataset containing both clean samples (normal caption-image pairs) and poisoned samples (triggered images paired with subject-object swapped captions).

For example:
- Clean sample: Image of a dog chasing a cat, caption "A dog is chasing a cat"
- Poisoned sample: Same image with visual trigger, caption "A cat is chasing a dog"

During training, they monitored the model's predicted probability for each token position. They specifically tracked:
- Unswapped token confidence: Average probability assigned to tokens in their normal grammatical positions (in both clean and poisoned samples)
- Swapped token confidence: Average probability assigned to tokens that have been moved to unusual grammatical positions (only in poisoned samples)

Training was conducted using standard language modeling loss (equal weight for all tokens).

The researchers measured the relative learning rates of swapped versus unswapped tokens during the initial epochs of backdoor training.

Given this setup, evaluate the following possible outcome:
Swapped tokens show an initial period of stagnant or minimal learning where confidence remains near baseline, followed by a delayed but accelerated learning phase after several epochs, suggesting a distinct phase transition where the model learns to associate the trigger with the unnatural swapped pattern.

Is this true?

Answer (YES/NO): NO